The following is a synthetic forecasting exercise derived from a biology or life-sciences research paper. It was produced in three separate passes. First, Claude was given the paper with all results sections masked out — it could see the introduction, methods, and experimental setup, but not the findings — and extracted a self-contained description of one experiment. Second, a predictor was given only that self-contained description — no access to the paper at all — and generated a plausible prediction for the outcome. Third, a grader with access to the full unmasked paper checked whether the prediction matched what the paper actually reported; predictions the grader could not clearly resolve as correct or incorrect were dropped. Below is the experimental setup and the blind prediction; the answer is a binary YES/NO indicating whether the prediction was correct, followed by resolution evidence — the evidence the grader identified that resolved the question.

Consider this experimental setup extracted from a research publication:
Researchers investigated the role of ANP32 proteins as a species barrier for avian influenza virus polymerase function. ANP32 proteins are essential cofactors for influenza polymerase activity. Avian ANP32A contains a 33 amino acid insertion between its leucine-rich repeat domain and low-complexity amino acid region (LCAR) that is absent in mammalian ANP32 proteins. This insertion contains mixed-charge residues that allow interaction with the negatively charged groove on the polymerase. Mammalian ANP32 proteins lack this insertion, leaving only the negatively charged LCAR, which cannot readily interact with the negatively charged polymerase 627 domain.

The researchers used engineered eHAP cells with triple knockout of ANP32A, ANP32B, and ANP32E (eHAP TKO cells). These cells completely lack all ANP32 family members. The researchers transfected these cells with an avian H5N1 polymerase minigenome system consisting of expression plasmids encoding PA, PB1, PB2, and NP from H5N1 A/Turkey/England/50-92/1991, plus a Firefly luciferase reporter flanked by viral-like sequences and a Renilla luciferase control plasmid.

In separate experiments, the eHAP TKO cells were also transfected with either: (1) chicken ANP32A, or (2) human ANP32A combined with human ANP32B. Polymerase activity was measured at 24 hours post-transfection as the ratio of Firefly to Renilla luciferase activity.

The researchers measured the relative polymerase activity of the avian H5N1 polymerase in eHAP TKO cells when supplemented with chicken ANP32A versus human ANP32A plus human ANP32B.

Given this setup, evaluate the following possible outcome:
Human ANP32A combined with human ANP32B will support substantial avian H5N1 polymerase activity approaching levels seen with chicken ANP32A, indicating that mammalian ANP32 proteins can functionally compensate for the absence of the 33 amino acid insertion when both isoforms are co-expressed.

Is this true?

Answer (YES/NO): NO